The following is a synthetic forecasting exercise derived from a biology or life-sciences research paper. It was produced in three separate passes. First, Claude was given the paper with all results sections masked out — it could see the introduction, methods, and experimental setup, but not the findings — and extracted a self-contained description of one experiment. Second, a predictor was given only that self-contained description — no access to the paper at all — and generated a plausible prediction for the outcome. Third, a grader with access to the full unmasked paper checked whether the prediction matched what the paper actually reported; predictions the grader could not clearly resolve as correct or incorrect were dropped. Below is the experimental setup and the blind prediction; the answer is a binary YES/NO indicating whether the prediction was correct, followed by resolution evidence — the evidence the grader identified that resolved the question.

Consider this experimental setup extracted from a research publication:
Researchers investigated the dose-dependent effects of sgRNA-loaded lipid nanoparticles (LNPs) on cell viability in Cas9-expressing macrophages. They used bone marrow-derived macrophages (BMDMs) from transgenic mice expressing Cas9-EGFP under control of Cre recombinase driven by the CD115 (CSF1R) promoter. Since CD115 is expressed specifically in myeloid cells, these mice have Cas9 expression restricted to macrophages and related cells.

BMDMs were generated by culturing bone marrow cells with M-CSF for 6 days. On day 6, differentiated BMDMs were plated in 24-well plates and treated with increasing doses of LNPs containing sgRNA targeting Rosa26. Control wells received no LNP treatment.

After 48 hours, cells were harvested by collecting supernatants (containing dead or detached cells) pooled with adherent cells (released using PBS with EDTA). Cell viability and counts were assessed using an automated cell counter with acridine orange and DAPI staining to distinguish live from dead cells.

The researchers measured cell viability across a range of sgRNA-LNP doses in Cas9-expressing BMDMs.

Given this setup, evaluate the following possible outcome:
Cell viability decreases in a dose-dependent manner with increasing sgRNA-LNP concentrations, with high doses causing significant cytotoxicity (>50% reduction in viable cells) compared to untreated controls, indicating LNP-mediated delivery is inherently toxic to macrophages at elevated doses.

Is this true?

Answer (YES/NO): NO